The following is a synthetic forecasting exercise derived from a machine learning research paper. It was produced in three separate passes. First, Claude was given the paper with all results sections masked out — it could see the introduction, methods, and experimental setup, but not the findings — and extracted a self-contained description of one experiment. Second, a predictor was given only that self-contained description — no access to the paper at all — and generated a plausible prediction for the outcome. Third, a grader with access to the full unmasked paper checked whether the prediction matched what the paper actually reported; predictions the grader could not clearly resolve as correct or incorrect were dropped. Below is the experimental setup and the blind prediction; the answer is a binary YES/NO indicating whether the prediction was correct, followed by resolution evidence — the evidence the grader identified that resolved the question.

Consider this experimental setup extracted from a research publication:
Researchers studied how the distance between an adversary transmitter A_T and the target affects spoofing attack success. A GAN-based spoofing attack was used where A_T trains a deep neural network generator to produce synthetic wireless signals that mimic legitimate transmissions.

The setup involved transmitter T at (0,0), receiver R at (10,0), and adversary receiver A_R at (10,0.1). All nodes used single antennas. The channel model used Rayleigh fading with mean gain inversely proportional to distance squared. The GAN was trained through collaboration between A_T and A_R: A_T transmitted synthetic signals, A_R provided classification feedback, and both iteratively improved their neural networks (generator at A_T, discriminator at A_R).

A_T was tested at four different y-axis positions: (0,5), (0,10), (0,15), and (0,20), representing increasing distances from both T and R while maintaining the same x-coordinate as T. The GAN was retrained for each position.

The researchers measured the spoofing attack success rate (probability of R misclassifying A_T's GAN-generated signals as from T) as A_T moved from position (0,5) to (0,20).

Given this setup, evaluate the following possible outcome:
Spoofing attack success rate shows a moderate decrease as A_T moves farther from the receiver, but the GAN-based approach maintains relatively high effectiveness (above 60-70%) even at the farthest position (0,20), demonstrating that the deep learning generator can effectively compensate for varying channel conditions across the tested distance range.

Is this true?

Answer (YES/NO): NO